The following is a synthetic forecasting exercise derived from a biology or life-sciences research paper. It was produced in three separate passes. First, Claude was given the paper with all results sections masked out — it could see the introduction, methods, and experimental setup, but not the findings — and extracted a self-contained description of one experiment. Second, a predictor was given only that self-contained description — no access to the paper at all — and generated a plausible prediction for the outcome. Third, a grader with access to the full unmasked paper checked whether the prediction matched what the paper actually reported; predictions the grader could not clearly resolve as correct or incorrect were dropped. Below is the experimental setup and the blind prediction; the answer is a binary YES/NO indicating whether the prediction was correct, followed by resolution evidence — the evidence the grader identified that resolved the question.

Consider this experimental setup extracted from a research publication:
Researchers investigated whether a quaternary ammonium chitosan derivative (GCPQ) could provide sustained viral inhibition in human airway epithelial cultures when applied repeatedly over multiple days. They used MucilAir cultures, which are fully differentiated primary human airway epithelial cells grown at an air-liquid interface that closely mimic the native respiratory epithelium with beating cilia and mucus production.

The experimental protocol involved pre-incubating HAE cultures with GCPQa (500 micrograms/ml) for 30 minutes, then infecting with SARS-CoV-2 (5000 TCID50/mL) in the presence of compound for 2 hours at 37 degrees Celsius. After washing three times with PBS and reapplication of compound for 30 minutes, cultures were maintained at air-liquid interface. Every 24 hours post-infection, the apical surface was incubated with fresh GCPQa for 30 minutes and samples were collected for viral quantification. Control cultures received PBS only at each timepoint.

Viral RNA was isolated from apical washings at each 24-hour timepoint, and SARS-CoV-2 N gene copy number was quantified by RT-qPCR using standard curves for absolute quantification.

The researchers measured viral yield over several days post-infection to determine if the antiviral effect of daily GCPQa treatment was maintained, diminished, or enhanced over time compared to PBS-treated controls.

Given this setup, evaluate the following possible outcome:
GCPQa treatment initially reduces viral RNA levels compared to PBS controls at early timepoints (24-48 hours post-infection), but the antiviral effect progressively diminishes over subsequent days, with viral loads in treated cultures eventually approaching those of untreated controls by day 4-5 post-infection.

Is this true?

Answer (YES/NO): NO